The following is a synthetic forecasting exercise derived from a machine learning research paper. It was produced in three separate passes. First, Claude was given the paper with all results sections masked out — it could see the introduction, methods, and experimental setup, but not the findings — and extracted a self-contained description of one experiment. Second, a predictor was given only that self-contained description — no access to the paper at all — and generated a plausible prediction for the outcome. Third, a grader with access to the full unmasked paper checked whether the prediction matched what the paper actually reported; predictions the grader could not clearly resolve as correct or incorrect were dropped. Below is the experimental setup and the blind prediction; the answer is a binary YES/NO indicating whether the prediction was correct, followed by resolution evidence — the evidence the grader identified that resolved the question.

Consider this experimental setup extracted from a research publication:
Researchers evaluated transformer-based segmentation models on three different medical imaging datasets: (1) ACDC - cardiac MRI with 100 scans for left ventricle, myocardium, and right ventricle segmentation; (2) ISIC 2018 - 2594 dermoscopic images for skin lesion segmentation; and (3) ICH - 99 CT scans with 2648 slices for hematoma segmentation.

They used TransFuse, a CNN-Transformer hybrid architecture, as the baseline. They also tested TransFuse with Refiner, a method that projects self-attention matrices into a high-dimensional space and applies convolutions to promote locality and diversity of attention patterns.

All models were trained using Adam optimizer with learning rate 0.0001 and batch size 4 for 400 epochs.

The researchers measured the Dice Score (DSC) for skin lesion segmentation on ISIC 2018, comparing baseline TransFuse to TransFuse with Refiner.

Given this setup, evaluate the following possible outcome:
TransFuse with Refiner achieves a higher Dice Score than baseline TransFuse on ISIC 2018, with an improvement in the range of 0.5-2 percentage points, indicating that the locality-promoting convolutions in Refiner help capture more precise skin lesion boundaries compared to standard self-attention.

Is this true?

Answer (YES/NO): NO